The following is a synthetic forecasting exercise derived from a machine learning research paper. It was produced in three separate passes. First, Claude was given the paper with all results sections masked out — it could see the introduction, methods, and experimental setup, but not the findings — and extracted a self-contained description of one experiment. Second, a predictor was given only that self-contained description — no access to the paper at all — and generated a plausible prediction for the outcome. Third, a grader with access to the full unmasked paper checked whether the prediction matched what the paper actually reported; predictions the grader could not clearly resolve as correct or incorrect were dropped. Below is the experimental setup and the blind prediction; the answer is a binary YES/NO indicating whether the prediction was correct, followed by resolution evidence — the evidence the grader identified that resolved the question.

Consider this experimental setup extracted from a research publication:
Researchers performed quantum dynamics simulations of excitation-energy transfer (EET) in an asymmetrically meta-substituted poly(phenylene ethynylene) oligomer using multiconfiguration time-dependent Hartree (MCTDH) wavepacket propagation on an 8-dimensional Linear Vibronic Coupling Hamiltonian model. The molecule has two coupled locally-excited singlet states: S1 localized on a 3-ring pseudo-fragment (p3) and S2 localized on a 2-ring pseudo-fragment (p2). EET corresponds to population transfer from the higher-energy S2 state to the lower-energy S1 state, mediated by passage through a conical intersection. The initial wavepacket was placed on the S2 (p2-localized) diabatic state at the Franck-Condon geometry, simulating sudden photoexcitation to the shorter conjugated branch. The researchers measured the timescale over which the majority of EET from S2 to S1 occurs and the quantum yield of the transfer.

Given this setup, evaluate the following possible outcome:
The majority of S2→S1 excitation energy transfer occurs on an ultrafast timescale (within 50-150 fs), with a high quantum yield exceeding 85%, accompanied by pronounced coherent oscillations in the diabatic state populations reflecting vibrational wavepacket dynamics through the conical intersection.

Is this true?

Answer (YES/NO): NO